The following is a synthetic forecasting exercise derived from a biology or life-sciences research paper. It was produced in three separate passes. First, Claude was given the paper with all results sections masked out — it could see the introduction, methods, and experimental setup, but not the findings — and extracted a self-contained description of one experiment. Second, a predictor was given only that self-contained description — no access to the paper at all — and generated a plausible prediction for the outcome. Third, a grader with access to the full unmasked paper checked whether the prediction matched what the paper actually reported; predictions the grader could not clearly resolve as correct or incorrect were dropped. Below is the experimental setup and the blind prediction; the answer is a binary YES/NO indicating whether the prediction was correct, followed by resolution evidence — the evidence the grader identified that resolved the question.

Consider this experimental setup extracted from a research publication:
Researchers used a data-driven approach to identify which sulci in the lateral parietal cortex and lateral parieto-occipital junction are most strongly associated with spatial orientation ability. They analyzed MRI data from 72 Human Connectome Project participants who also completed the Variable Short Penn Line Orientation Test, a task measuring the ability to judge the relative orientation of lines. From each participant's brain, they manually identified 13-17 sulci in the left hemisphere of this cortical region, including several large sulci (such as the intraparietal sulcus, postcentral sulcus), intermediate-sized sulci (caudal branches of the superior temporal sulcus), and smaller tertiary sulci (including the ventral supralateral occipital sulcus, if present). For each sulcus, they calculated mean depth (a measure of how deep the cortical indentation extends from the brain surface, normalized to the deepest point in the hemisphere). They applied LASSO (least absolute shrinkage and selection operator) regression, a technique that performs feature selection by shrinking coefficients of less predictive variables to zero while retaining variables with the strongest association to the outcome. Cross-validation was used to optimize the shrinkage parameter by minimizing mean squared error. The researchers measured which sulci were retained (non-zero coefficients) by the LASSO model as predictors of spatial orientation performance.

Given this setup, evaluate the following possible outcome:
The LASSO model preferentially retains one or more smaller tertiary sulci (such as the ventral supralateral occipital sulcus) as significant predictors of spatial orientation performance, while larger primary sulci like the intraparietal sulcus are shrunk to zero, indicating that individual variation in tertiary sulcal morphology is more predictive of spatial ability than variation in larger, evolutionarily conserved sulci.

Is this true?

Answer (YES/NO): NO